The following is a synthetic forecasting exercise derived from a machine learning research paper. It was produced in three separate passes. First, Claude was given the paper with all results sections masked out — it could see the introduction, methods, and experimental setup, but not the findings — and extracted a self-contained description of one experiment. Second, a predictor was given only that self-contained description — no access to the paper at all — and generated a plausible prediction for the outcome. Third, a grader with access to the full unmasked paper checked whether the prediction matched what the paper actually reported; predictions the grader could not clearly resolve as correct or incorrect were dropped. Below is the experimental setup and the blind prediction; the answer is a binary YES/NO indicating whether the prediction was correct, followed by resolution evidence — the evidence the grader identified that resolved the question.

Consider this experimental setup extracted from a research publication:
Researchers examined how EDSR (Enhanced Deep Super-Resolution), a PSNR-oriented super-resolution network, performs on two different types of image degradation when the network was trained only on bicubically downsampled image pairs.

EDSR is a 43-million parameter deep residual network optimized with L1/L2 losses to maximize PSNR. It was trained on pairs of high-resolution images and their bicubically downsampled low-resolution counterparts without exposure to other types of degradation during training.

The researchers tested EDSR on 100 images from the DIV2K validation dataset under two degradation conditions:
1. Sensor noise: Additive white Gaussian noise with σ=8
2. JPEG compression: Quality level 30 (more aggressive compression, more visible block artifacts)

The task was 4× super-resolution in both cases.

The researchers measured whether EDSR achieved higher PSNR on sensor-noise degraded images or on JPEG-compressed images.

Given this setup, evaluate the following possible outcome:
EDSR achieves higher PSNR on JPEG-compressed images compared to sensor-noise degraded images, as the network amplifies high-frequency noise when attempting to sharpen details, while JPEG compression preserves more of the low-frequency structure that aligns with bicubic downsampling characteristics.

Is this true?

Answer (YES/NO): NO